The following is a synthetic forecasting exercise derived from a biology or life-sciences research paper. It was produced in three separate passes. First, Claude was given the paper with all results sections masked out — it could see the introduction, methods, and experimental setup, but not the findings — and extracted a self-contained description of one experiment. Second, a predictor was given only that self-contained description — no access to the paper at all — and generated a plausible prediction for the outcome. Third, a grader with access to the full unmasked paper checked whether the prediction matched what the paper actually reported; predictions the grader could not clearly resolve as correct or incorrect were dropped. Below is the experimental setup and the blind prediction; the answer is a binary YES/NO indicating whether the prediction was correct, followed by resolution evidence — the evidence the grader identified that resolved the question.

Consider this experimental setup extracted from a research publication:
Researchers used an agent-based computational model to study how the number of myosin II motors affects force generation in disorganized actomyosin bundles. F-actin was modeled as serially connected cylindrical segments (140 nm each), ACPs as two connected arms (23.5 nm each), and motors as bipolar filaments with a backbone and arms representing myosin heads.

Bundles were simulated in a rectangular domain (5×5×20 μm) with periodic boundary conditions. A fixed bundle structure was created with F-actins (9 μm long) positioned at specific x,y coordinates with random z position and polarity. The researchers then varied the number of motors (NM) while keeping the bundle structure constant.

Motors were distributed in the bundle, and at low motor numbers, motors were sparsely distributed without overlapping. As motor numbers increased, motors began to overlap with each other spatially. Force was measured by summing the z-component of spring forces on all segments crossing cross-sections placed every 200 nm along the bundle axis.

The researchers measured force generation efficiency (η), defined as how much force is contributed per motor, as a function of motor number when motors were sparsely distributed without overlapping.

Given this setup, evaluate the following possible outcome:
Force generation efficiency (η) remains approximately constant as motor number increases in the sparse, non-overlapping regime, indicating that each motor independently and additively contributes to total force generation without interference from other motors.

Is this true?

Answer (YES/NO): NO